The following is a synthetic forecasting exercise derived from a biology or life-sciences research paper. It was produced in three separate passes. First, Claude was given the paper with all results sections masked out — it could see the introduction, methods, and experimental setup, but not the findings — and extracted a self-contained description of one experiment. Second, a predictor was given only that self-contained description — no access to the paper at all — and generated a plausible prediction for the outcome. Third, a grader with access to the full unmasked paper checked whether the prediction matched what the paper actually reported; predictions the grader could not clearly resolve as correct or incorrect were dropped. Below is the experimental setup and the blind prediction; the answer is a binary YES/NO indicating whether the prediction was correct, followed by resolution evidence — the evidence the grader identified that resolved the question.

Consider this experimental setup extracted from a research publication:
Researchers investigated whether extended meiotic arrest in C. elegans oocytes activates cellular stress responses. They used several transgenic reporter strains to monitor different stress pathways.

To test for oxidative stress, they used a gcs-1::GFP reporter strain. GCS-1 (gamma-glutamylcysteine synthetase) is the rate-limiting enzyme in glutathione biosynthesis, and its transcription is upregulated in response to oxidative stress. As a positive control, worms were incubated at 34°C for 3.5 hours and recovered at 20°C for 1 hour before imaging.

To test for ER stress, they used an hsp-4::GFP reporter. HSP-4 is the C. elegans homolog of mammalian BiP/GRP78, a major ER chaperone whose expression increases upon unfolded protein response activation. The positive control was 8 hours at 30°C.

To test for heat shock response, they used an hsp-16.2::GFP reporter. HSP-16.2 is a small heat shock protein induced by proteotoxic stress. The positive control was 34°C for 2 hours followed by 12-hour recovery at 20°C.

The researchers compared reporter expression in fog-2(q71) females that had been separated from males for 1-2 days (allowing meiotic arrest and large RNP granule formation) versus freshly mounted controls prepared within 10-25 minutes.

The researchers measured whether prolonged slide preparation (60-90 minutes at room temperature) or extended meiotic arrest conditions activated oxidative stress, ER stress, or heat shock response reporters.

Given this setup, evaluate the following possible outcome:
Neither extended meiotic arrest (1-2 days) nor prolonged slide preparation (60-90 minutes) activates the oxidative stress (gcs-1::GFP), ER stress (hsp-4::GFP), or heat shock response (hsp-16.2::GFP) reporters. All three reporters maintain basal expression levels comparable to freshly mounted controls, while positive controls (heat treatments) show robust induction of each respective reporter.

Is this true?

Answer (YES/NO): YES